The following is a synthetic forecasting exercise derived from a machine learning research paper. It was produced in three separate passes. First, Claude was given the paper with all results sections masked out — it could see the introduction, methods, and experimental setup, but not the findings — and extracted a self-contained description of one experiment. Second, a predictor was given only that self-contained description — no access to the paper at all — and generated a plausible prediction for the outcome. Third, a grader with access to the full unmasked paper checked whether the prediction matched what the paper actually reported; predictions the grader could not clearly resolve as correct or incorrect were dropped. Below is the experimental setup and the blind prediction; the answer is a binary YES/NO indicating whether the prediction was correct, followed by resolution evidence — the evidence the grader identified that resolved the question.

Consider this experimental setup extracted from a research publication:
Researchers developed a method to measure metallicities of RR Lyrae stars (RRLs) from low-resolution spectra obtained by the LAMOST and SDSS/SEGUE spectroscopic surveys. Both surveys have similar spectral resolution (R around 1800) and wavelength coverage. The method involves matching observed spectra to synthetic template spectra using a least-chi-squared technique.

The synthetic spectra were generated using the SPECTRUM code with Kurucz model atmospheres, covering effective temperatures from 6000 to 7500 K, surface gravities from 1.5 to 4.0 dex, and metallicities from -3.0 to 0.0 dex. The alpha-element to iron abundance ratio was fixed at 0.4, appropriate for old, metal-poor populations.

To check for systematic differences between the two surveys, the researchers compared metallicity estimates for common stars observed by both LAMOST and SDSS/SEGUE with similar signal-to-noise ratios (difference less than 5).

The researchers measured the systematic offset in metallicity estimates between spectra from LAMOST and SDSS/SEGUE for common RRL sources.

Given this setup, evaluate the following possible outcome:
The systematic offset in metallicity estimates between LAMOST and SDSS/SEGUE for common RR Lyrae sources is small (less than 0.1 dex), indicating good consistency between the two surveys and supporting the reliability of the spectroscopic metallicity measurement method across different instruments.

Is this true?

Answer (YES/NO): YES